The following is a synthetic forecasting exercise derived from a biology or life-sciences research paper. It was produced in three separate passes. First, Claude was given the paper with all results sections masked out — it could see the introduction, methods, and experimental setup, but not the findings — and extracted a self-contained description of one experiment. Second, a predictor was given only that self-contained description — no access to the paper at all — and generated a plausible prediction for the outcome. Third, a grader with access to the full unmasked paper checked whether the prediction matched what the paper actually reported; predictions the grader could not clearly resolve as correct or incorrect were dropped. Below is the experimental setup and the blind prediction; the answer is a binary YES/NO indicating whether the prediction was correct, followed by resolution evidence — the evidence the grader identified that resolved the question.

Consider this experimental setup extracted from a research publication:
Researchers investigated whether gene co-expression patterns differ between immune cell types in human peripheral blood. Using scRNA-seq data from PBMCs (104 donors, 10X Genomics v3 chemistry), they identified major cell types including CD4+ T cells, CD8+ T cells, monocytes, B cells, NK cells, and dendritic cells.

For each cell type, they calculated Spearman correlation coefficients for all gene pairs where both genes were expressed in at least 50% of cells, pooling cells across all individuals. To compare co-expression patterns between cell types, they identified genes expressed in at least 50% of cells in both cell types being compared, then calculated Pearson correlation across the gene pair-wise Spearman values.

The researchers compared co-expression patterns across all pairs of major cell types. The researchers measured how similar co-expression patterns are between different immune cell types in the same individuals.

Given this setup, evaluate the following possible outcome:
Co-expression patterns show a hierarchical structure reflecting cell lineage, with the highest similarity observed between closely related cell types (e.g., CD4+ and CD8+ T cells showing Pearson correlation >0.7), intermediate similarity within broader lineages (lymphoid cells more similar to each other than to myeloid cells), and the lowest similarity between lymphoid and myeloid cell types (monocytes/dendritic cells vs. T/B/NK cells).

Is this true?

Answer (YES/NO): YES